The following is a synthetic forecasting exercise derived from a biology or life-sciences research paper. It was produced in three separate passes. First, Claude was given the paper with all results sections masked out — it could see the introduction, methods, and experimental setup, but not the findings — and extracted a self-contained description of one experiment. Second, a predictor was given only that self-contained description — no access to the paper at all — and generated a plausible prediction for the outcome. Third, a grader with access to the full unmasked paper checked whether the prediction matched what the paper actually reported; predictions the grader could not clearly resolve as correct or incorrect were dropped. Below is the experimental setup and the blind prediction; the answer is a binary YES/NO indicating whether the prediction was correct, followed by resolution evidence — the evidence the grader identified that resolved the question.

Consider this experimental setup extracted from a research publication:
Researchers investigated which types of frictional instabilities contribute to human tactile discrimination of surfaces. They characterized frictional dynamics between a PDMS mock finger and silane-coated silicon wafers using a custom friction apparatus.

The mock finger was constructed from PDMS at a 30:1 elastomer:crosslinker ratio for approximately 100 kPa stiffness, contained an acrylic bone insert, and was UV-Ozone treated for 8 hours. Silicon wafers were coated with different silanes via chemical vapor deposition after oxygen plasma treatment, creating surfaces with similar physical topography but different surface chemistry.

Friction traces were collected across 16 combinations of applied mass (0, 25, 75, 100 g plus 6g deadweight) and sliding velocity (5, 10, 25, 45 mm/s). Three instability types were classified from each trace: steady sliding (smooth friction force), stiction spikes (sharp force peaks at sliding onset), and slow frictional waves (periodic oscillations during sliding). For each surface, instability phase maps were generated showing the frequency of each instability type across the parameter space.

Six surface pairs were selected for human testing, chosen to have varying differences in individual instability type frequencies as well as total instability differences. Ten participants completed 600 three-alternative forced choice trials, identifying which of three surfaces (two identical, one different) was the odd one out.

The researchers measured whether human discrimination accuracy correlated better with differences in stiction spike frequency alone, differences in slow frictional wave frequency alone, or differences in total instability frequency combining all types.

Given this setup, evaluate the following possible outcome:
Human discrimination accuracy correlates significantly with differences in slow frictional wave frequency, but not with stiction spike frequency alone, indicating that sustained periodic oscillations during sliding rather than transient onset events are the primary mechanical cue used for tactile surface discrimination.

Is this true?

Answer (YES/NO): NO